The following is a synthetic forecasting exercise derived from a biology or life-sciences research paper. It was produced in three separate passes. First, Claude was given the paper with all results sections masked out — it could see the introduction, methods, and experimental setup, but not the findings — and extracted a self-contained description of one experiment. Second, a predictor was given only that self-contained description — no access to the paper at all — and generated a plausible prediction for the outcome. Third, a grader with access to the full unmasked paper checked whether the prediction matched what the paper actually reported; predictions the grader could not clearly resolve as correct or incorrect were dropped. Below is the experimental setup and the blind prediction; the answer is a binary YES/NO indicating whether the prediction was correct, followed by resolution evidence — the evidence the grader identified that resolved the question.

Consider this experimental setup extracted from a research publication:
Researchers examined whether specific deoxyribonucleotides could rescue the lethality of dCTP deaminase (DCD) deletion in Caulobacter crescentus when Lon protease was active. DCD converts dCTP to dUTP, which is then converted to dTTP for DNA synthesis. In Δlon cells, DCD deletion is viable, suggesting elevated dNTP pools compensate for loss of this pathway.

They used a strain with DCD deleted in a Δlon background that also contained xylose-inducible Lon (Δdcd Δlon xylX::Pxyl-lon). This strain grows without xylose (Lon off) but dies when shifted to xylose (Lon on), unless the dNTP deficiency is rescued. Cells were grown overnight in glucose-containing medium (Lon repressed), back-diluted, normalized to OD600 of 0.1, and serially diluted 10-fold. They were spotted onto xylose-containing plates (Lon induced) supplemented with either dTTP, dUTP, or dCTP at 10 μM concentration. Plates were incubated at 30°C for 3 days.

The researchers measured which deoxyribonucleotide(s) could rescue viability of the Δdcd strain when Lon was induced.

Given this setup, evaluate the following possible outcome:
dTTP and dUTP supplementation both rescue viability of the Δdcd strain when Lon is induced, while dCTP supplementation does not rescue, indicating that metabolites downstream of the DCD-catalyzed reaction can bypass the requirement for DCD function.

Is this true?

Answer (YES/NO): YES